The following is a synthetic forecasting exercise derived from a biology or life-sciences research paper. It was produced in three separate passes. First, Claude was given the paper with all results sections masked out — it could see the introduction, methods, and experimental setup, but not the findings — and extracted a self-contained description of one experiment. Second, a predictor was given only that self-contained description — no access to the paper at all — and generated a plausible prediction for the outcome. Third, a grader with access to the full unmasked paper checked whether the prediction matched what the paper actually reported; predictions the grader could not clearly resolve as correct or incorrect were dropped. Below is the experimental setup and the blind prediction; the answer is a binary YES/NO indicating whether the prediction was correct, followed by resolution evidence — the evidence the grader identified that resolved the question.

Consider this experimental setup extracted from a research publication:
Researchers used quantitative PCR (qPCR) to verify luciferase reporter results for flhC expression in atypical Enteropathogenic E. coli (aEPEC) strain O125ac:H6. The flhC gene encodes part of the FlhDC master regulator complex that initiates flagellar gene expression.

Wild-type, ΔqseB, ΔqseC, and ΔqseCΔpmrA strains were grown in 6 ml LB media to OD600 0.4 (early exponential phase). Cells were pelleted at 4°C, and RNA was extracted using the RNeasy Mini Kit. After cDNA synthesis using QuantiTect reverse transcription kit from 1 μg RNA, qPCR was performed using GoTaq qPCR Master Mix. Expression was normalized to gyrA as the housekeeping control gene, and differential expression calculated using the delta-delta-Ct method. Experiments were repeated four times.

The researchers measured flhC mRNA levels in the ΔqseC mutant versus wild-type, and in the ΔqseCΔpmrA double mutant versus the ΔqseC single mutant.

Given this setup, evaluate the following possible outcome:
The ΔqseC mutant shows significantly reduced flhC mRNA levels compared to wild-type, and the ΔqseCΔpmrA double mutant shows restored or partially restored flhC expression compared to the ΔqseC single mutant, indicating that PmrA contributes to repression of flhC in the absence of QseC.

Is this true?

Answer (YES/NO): NO